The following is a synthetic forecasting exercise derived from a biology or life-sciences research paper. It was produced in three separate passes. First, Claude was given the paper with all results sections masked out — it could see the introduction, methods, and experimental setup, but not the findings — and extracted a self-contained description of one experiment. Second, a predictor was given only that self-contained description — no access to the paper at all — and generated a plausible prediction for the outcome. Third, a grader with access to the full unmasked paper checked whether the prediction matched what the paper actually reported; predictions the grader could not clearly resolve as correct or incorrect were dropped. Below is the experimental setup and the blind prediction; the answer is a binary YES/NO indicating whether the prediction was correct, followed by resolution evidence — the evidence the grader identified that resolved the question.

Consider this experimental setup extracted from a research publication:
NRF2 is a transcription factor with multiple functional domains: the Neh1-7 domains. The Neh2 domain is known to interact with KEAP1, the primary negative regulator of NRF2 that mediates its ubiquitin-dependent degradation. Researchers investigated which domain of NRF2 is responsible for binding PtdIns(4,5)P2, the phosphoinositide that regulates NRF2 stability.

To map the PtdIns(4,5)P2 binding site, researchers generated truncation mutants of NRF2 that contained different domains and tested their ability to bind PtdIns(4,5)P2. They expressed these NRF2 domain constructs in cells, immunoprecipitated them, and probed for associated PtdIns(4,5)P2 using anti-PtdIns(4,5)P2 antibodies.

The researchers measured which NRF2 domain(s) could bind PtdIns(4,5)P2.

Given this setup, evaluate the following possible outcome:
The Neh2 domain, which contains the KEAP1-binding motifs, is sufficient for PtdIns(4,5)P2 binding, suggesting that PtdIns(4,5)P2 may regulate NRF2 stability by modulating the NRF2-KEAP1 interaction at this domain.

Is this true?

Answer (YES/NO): NO